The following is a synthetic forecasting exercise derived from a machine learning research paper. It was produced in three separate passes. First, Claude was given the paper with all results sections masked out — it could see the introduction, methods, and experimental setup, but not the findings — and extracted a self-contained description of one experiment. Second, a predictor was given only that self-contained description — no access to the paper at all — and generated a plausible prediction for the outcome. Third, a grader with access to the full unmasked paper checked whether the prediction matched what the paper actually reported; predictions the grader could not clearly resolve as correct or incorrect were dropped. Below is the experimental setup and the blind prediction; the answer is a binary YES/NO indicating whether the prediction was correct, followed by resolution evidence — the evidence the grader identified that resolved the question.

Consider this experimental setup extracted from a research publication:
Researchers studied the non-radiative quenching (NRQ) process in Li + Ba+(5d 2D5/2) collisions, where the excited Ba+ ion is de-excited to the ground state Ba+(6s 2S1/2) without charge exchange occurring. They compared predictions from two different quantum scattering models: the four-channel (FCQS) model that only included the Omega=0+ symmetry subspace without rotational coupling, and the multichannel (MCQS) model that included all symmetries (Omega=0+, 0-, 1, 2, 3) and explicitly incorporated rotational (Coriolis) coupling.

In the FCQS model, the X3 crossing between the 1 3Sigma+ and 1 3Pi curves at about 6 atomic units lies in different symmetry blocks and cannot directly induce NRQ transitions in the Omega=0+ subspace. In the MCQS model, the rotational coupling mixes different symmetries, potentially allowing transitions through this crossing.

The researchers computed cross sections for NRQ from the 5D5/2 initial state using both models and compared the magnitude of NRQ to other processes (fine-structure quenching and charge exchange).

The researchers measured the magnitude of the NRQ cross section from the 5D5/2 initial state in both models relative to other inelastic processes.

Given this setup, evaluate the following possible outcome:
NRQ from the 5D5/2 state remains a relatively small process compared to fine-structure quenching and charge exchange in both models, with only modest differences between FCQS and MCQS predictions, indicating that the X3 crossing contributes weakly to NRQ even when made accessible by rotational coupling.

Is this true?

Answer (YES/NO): YES